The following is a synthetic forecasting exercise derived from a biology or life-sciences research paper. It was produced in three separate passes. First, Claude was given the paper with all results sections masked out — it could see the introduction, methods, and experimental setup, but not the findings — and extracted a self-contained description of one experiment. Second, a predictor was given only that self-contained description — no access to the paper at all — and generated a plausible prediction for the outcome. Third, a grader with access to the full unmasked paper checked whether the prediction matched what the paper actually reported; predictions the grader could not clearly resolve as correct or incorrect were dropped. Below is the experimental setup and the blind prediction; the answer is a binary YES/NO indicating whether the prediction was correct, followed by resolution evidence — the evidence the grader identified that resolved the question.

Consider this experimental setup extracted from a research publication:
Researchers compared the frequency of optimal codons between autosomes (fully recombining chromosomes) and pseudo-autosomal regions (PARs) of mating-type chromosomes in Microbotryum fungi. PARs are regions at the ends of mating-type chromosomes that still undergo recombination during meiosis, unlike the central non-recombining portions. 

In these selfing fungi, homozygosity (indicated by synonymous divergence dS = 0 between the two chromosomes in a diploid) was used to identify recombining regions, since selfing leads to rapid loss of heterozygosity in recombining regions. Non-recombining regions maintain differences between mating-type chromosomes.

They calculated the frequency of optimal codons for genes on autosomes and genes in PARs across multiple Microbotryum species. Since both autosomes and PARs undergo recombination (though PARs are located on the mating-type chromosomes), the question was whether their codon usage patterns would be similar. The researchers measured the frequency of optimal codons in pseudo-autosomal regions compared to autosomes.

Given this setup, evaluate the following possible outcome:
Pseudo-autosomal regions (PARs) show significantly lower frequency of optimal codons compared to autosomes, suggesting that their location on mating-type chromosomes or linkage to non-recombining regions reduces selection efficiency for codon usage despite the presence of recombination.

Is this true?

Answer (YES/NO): NO